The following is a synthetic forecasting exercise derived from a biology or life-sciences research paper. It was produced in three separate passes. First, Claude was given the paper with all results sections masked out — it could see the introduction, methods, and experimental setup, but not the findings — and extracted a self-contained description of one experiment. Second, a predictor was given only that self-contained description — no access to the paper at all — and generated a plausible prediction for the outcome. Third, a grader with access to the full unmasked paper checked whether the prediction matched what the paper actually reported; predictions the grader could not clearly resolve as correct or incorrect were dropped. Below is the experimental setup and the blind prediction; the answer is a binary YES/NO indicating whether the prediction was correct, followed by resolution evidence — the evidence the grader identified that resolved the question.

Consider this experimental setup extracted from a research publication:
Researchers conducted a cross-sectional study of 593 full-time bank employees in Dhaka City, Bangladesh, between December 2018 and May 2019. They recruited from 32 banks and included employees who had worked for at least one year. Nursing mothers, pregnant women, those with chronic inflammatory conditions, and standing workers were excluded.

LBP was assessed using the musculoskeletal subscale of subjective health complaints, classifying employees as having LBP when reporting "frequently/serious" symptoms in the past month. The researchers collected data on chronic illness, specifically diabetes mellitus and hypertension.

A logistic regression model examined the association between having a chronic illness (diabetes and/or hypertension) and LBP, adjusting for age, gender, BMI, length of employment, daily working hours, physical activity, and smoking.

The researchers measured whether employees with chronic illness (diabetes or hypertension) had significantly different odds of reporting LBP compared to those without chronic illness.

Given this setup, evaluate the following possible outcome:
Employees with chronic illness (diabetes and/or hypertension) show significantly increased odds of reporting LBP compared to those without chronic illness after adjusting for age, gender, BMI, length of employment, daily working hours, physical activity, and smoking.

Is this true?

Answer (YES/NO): NO